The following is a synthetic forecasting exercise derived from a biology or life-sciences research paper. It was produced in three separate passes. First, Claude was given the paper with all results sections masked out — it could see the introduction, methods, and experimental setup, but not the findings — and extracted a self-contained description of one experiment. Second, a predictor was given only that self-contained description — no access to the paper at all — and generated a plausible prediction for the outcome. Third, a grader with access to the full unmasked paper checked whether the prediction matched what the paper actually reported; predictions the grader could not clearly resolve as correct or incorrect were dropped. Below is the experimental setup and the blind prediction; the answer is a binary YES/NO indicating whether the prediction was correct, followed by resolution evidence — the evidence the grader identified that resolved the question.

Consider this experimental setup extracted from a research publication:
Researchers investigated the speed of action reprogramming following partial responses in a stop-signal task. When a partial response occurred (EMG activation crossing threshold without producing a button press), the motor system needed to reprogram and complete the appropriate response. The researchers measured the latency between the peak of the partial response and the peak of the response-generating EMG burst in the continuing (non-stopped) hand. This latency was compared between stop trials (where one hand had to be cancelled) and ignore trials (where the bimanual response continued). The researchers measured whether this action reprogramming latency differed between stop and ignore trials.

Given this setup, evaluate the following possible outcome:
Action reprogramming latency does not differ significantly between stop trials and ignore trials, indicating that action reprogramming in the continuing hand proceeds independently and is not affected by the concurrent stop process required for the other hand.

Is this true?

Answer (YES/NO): NO